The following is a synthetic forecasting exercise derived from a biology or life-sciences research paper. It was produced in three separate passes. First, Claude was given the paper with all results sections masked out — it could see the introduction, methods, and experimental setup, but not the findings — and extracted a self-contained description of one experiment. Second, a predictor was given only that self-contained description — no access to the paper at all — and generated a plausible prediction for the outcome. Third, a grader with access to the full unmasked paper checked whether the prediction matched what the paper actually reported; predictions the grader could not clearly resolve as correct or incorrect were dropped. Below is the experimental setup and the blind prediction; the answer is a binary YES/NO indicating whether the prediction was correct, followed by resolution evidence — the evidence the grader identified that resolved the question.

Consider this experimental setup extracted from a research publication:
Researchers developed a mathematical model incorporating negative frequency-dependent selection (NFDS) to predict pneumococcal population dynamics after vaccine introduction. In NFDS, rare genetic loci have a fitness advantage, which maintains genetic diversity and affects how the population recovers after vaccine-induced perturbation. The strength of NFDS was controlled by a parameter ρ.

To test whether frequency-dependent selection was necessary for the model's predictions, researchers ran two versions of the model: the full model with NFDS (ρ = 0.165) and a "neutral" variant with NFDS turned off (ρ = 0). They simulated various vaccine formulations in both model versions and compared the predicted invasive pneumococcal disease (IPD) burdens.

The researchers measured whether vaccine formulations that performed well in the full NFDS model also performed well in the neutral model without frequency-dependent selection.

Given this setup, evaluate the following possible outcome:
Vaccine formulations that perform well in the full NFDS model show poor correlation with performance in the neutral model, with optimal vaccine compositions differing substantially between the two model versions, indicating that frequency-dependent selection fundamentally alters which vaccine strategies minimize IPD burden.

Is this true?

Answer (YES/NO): NO